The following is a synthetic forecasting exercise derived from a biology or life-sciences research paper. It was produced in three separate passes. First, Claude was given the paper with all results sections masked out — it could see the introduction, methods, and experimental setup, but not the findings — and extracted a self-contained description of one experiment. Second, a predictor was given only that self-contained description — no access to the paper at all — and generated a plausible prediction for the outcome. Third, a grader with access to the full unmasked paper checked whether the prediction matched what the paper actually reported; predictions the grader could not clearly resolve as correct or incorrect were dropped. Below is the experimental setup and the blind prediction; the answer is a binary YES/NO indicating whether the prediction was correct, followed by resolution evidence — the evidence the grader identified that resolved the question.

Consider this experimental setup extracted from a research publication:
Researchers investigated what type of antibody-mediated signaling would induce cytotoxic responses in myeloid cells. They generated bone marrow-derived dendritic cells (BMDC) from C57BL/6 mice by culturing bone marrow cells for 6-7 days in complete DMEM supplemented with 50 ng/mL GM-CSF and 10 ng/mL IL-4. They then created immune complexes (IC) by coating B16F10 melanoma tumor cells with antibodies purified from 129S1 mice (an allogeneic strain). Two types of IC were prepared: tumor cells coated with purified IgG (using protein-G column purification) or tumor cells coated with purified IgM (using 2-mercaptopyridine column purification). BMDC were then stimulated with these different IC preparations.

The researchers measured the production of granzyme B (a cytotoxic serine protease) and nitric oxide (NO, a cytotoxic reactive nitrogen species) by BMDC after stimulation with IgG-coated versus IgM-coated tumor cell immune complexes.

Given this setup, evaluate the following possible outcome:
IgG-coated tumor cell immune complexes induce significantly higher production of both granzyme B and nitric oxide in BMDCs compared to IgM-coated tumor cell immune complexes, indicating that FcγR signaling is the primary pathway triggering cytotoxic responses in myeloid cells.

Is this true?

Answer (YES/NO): NO